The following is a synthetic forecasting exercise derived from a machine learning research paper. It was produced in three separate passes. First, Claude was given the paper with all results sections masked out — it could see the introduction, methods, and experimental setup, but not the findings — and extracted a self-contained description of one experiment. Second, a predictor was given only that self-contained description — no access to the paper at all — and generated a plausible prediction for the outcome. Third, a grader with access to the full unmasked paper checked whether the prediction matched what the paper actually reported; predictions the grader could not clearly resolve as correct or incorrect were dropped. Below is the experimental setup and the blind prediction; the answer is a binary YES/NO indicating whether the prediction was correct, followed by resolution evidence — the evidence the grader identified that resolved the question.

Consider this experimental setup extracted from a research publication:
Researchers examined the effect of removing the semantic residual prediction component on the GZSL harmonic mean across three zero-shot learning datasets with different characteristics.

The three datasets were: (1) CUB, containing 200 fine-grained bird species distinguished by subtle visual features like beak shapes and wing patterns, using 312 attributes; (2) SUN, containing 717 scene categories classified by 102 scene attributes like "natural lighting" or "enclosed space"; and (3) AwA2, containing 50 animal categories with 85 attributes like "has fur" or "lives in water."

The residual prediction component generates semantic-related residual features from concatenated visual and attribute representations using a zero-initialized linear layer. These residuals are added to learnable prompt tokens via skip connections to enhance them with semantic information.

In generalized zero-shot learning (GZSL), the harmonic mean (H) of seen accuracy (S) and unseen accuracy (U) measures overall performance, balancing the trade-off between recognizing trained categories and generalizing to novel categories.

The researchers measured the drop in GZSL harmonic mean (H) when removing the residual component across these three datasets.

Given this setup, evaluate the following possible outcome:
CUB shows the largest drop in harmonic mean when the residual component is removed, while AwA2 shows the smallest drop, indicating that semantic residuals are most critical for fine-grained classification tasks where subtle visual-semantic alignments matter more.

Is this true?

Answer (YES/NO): NO